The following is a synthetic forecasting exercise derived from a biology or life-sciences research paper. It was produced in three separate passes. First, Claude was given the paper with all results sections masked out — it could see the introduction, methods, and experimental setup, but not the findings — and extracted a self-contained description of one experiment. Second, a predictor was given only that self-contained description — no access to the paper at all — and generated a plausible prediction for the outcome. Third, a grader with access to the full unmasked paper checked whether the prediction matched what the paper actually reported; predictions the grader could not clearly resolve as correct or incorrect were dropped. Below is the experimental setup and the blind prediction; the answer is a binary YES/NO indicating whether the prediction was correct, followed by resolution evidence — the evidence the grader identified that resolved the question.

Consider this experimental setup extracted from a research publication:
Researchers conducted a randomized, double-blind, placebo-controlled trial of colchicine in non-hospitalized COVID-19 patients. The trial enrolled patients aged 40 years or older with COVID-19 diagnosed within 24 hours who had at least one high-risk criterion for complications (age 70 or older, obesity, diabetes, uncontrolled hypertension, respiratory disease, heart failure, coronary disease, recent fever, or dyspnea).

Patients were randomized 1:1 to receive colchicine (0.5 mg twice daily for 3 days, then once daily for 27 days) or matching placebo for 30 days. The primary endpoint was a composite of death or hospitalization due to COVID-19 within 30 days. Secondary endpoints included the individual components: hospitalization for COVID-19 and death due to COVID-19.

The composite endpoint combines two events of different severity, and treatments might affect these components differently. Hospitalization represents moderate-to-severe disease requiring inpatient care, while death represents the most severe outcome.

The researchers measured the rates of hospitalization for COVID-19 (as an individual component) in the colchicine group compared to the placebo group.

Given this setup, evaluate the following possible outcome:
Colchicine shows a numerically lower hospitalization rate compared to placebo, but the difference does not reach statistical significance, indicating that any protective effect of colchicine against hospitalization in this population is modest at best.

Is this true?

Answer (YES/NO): NO